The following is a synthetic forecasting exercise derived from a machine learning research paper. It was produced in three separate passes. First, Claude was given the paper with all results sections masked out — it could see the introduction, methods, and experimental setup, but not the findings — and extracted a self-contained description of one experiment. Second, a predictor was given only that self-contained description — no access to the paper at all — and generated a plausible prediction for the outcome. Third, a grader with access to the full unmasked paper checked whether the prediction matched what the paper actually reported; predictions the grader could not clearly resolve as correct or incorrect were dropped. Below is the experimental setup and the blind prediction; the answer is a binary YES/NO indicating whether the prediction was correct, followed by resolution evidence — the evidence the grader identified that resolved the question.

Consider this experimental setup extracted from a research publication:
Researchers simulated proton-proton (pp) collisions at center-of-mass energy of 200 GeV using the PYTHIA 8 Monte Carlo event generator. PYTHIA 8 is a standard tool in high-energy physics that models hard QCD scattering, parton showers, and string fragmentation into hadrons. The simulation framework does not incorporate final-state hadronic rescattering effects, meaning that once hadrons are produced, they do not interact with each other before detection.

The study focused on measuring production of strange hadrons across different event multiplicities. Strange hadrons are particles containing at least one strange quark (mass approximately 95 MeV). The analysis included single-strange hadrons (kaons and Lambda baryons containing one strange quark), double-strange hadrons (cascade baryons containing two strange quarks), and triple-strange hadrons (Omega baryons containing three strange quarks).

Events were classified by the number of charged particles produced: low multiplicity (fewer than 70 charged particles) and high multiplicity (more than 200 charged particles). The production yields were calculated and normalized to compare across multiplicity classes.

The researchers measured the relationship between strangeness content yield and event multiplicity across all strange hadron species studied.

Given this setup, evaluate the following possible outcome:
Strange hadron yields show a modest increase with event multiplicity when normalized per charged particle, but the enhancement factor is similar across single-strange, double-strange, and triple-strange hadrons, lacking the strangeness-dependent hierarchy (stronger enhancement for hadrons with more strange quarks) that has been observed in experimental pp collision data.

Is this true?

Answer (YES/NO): NO